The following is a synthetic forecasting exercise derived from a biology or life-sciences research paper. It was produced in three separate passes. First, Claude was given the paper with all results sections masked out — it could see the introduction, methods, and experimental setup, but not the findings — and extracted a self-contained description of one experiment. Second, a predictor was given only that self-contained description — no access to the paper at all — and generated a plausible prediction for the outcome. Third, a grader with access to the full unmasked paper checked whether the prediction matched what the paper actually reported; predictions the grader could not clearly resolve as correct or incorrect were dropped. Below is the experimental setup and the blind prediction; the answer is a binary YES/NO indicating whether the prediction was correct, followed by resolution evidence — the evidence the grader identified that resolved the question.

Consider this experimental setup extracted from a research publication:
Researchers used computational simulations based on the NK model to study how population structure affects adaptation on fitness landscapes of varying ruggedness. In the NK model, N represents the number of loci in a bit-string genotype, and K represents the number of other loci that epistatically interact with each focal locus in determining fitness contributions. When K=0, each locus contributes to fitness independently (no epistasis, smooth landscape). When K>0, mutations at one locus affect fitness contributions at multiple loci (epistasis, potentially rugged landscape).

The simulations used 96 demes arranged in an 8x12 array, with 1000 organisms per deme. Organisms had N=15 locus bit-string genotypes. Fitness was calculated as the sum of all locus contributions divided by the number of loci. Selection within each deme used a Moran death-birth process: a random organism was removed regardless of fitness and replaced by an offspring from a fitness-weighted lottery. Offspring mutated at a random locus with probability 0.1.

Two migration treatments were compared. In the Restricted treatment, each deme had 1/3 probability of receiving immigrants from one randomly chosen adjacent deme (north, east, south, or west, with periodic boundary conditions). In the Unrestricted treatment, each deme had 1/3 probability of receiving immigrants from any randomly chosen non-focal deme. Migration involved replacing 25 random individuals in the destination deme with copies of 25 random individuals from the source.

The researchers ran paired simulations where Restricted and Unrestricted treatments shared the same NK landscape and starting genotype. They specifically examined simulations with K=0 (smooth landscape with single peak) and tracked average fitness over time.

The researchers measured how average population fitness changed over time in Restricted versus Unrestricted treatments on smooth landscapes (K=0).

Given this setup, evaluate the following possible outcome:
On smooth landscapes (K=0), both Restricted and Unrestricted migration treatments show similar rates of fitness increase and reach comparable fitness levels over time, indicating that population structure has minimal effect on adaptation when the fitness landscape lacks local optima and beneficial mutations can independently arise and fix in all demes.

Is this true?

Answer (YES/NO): NO